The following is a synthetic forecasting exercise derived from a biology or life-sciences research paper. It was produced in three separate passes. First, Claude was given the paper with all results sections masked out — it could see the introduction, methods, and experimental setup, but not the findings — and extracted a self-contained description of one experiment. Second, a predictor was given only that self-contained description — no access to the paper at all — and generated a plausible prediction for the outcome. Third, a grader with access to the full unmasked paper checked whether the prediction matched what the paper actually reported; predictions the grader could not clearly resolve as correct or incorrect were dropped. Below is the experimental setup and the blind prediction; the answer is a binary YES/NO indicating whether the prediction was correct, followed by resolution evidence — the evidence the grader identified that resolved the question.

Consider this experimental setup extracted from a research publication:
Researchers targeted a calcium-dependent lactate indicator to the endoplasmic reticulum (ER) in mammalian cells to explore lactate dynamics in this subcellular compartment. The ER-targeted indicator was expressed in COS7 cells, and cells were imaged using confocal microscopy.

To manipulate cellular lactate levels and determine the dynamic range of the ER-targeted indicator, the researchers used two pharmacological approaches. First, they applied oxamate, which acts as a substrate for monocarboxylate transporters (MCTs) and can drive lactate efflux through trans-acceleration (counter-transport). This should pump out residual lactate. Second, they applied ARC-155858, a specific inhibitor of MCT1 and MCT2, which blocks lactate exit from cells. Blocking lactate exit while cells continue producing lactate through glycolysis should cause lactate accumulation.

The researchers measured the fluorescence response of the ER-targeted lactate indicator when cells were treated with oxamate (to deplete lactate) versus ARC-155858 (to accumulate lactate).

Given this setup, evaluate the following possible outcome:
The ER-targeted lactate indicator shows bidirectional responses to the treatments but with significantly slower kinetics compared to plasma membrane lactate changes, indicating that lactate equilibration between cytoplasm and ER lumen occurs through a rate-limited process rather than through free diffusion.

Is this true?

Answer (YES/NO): NO